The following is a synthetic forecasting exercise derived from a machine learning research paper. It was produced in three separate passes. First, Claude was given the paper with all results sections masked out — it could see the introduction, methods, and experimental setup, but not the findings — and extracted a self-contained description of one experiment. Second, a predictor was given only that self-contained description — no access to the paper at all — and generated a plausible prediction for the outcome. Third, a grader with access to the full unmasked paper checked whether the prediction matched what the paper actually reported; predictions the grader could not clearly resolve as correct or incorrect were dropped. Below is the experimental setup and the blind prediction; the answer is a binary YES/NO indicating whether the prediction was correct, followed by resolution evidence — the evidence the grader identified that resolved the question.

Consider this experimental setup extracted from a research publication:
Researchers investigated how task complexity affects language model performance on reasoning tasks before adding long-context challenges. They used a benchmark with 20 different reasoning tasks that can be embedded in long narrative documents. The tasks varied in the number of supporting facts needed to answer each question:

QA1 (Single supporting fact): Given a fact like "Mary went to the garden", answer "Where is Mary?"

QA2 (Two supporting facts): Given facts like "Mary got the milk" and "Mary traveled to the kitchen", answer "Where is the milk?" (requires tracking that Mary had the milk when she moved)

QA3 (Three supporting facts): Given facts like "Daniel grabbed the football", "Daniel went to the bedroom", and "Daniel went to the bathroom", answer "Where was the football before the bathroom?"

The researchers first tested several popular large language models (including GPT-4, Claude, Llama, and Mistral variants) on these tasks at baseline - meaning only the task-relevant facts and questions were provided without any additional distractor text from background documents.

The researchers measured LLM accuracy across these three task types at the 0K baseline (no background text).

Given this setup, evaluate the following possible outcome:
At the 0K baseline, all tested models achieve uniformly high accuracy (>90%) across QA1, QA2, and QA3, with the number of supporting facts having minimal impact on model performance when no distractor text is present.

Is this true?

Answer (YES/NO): NO